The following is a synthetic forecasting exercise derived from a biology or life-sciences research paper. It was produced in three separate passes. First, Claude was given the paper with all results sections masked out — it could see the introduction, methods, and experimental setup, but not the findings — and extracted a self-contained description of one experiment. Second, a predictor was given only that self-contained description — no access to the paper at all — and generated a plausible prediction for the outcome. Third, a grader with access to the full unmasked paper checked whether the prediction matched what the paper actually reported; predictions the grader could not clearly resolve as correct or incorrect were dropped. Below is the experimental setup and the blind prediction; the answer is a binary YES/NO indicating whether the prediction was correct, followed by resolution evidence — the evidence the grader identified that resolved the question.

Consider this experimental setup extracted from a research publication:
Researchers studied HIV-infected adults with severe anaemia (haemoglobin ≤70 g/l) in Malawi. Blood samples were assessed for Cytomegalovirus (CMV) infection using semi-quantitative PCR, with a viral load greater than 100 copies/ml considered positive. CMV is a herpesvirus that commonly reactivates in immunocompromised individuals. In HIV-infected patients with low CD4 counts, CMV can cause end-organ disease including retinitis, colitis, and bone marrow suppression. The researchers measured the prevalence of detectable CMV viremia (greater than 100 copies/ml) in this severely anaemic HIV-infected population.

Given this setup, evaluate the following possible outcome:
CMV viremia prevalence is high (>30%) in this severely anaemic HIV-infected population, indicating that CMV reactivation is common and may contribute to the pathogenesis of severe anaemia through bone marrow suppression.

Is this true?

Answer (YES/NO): YES